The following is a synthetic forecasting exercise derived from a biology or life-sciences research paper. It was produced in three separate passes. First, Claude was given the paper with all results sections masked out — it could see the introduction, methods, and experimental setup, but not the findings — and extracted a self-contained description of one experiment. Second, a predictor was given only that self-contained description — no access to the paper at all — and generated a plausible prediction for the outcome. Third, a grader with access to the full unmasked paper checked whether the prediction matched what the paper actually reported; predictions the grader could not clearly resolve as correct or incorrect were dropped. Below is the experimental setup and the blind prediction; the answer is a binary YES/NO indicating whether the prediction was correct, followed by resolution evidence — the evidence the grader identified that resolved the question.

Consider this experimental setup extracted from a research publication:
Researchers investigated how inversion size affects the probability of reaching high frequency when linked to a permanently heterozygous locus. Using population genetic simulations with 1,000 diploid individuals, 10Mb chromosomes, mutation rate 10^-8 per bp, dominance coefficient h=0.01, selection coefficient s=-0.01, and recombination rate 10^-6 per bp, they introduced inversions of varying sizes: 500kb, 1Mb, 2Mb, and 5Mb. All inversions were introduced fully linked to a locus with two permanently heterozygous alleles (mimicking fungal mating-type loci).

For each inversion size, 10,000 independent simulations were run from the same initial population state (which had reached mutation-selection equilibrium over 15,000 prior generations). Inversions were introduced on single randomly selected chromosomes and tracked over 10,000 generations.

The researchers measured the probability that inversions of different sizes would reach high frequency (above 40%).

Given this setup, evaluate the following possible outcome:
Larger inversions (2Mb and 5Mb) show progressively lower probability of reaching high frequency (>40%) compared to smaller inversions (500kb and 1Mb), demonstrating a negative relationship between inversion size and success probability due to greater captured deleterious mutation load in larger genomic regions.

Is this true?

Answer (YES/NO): NO